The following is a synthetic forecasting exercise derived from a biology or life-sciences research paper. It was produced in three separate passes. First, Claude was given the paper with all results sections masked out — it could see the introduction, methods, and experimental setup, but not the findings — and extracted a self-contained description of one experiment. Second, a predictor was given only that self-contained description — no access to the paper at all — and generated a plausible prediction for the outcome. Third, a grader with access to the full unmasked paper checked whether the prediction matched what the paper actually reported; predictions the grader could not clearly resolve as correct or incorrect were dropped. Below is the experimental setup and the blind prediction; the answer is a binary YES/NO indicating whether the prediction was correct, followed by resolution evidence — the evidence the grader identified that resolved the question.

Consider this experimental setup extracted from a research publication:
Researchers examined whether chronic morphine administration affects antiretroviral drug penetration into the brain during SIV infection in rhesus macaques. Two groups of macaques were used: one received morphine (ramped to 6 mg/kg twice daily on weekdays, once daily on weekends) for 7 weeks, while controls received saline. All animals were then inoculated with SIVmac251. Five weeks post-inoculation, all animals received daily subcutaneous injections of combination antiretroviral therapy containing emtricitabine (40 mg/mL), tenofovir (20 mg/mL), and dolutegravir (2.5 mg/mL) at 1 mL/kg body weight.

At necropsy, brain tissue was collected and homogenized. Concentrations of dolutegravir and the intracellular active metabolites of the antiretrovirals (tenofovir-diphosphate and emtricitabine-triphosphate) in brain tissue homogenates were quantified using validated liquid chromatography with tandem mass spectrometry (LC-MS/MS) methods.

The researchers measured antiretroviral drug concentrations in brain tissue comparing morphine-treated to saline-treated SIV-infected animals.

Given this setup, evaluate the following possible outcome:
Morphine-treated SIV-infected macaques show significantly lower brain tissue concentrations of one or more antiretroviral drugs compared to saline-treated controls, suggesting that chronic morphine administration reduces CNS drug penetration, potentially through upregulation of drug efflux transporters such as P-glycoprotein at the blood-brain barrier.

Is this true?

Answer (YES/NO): NO